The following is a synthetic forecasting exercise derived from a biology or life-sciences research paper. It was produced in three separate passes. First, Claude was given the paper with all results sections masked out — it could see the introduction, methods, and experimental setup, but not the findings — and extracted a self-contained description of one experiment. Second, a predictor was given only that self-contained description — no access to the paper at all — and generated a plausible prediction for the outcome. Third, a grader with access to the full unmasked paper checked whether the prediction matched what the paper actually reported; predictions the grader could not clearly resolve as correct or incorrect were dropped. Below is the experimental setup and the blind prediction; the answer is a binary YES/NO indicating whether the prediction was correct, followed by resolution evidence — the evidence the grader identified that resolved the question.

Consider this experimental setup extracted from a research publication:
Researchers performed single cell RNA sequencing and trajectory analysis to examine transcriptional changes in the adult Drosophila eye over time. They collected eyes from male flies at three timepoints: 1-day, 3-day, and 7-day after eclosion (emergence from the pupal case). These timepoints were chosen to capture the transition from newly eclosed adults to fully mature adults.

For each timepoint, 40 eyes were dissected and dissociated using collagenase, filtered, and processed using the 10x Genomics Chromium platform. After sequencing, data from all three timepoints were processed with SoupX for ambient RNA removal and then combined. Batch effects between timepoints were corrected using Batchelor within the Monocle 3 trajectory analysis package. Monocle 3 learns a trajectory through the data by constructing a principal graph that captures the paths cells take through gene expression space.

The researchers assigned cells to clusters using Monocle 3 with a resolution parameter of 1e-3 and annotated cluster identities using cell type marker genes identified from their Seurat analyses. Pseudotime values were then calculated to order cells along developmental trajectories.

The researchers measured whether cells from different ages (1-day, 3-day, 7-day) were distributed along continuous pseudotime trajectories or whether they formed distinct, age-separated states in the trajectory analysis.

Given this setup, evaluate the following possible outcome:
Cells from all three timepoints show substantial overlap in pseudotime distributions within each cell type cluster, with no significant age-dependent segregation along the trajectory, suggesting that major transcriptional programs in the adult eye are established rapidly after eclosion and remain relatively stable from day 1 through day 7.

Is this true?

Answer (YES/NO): YES